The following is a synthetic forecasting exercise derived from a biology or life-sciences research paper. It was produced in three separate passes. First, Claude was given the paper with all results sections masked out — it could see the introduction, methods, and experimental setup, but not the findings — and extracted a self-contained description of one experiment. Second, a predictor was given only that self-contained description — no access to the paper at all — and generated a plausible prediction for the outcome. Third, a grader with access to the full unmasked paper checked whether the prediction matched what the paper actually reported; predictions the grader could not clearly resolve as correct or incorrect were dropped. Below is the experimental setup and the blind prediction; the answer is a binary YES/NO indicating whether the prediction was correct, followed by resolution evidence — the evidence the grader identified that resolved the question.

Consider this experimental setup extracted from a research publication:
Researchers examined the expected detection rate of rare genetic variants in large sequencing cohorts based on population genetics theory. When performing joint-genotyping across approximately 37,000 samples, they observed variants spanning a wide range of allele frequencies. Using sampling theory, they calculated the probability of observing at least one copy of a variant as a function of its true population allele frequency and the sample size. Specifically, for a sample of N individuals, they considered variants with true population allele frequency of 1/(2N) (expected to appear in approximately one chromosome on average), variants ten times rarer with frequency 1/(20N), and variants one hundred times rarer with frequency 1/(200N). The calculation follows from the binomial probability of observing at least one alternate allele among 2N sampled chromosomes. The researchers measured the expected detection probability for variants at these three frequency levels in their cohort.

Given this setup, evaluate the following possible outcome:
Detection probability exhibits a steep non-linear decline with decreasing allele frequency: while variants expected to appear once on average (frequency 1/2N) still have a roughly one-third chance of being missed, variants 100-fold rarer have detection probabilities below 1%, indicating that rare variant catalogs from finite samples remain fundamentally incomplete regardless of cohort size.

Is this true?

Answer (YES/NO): NO